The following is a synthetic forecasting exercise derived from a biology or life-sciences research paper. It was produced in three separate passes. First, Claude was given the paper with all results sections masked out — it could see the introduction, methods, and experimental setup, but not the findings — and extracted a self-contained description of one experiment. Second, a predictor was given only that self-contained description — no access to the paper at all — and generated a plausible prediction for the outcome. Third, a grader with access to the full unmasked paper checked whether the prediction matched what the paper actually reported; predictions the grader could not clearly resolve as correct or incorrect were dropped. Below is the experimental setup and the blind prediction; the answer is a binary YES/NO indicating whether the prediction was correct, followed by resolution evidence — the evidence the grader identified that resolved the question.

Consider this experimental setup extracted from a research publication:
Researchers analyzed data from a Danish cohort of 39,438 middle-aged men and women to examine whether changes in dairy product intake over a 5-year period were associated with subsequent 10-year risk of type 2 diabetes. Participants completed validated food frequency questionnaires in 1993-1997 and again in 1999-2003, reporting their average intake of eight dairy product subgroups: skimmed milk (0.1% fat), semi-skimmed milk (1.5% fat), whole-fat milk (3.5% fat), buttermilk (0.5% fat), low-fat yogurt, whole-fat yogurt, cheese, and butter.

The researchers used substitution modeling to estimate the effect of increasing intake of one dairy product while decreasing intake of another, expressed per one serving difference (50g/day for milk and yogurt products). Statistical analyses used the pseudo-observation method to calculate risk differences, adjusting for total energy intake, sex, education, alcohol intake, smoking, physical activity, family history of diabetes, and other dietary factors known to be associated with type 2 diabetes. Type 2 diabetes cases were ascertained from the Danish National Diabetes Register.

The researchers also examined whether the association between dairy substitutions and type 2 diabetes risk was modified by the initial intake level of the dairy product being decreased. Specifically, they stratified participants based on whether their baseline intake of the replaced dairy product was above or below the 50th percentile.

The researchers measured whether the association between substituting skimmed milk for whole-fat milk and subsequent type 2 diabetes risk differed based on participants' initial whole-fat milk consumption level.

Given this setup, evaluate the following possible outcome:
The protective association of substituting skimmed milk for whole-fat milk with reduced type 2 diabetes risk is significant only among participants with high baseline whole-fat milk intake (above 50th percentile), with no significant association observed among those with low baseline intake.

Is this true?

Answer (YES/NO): NO